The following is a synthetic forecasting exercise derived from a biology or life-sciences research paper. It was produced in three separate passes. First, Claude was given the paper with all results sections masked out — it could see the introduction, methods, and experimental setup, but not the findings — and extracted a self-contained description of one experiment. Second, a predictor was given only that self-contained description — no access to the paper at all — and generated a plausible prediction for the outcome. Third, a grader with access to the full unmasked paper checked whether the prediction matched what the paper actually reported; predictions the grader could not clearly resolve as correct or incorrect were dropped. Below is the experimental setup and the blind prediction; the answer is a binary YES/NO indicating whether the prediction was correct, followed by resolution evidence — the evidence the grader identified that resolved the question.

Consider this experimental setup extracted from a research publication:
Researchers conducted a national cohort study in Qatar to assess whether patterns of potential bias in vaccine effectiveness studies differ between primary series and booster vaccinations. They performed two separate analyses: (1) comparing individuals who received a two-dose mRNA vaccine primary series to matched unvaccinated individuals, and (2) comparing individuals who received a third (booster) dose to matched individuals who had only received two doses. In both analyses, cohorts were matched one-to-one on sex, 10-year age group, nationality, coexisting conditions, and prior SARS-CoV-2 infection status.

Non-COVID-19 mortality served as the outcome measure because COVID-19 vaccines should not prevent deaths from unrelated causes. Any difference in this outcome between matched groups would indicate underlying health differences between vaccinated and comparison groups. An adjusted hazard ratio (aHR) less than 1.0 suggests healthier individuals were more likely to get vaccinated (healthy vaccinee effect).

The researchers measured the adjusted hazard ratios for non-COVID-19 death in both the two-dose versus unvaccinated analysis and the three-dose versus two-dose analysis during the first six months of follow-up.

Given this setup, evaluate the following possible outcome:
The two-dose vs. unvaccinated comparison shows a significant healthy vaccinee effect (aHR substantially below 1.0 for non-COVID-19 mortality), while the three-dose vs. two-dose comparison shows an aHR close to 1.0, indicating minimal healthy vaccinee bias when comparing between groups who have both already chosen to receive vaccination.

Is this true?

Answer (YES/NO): NO